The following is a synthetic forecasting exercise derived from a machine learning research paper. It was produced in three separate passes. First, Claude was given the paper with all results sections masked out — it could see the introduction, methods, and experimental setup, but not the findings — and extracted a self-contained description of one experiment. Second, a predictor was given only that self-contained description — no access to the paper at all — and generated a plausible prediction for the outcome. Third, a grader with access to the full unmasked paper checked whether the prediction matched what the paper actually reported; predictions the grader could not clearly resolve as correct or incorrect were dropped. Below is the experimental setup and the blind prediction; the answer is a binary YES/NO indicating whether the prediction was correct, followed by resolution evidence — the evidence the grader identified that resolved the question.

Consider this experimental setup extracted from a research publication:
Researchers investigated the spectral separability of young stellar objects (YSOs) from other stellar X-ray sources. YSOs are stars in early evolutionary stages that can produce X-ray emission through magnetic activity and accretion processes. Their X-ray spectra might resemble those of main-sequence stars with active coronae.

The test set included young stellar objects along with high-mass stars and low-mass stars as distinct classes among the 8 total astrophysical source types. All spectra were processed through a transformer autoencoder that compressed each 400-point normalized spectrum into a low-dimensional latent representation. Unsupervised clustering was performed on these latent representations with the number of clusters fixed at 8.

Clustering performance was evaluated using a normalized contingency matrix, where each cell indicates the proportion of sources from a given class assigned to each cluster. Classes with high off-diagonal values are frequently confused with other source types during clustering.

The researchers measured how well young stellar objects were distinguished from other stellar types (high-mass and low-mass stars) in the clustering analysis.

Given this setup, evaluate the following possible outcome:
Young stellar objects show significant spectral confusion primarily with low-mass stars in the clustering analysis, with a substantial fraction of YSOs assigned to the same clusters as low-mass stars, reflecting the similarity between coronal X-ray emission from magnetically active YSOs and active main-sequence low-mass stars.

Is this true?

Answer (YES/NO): YES